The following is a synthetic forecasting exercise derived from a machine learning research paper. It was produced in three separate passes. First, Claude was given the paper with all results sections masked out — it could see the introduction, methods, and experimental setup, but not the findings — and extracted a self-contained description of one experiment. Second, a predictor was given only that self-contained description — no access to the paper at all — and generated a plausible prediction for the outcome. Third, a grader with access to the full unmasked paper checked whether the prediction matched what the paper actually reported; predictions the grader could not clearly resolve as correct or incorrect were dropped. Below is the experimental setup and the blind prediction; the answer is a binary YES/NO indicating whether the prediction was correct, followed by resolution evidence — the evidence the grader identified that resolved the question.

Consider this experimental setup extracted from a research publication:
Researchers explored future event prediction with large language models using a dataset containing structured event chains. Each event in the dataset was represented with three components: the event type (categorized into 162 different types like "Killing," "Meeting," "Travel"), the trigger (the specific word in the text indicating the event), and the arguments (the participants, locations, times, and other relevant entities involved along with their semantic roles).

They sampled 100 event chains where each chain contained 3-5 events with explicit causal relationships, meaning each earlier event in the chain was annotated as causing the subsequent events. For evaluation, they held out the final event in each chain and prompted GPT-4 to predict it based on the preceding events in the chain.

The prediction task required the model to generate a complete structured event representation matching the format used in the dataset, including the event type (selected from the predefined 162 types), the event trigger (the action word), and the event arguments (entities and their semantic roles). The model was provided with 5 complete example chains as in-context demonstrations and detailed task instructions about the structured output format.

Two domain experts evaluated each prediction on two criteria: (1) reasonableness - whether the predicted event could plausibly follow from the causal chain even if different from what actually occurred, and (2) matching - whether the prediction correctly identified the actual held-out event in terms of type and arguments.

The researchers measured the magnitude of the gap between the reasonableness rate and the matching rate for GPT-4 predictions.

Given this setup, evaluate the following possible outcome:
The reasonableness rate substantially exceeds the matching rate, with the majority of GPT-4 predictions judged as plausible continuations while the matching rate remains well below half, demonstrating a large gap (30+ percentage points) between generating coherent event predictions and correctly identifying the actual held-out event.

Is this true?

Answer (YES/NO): YES